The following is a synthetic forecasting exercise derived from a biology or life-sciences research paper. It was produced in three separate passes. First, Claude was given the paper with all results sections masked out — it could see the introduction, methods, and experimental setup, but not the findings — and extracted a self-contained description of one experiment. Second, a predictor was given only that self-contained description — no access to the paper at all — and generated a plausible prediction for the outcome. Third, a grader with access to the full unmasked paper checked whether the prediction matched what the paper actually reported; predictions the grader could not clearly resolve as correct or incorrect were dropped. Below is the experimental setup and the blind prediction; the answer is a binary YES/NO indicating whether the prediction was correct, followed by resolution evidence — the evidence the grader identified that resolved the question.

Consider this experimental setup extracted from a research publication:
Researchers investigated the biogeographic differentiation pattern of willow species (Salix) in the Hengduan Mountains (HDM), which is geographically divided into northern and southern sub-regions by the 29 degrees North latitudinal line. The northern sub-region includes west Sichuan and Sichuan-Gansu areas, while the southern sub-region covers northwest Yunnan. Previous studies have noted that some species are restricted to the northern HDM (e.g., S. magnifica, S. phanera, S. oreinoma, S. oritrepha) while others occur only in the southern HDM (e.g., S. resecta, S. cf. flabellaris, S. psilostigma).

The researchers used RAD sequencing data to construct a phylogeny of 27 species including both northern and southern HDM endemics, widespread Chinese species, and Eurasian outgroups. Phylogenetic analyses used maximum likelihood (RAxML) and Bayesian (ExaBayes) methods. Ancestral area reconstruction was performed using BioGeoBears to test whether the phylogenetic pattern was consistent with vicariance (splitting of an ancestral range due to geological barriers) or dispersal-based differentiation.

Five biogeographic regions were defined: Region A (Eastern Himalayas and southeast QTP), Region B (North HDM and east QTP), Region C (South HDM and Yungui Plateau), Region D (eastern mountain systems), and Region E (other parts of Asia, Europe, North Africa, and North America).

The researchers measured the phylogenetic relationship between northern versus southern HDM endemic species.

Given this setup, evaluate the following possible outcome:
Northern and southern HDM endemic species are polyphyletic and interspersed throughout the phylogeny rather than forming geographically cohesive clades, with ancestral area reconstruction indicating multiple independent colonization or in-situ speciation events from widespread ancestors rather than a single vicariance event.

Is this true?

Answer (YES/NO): YES